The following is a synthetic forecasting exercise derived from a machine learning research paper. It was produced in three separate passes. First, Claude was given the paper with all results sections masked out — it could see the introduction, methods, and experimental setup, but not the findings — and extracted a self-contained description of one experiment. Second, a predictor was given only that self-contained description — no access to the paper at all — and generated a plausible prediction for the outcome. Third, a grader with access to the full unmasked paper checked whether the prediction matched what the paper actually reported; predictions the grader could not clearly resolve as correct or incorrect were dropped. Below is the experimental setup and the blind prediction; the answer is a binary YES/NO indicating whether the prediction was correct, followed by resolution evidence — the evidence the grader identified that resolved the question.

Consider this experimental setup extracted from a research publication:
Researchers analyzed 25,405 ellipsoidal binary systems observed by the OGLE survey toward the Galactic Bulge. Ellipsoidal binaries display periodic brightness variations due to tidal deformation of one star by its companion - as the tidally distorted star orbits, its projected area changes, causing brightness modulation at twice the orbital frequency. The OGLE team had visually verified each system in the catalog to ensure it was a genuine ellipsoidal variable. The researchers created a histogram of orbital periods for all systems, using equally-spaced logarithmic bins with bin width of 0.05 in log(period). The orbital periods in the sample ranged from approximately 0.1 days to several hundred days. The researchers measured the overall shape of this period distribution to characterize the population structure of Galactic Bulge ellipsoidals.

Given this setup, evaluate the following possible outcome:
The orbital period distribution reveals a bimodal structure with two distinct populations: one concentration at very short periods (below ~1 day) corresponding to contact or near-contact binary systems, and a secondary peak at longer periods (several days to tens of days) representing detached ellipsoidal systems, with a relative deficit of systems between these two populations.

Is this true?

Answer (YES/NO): NO